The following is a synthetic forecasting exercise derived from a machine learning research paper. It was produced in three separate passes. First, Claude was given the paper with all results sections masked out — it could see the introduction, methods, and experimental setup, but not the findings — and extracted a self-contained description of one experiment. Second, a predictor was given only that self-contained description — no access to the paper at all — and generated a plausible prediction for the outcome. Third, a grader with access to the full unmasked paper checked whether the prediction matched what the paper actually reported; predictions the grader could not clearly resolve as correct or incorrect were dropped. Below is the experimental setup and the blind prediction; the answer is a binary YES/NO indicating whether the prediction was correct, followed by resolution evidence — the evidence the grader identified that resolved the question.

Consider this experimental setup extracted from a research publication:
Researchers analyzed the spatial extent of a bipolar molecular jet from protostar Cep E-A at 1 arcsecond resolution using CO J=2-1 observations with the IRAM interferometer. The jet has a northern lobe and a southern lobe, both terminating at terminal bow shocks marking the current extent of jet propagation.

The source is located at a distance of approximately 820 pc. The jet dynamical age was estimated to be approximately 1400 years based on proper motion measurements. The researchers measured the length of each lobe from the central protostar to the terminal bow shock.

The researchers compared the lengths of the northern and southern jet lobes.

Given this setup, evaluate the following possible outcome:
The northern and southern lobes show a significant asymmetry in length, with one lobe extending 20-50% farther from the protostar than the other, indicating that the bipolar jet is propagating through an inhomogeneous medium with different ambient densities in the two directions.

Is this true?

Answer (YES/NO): YES